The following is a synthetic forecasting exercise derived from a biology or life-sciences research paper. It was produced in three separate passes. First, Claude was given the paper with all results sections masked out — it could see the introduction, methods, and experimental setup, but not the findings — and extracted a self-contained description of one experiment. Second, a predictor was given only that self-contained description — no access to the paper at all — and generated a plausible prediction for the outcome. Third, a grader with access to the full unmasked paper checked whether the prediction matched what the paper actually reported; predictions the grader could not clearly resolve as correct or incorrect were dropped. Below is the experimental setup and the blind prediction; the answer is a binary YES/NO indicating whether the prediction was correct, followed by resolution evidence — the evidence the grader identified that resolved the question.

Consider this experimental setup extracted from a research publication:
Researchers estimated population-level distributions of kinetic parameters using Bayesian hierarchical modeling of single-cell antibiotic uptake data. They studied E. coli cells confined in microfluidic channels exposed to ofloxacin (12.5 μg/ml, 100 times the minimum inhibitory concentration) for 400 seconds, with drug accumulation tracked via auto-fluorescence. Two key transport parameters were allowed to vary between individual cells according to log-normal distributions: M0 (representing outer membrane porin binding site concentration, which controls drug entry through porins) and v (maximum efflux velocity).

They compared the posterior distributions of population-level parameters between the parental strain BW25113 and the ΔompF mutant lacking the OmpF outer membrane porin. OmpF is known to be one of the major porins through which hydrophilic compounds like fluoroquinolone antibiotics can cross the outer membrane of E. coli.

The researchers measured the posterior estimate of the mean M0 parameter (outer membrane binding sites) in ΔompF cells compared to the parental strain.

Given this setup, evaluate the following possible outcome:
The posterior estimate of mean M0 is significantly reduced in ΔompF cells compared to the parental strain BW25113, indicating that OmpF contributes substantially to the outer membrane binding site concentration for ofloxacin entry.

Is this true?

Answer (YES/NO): YES